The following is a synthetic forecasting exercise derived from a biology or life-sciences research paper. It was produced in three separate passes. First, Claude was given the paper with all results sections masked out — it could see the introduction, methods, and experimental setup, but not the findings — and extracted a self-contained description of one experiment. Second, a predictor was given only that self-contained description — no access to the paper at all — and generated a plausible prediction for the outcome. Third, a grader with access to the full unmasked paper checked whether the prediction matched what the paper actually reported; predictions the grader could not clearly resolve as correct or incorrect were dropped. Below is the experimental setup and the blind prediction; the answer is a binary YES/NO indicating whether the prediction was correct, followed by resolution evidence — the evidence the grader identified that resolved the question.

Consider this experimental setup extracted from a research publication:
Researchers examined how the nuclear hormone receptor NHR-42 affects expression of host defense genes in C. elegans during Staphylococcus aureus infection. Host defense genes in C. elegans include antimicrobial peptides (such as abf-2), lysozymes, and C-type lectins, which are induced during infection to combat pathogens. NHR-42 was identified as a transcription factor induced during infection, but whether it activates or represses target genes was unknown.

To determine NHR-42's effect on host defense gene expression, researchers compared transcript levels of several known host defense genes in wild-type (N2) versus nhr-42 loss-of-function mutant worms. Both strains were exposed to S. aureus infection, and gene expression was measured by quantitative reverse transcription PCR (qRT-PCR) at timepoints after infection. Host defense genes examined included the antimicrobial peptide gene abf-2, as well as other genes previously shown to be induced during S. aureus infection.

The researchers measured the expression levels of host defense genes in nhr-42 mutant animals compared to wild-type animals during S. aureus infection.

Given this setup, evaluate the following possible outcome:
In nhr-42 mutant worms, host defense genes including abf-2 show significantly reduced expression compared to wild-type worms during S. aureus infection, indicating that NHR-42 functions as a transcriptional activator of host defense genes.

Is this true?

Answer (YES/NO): NO